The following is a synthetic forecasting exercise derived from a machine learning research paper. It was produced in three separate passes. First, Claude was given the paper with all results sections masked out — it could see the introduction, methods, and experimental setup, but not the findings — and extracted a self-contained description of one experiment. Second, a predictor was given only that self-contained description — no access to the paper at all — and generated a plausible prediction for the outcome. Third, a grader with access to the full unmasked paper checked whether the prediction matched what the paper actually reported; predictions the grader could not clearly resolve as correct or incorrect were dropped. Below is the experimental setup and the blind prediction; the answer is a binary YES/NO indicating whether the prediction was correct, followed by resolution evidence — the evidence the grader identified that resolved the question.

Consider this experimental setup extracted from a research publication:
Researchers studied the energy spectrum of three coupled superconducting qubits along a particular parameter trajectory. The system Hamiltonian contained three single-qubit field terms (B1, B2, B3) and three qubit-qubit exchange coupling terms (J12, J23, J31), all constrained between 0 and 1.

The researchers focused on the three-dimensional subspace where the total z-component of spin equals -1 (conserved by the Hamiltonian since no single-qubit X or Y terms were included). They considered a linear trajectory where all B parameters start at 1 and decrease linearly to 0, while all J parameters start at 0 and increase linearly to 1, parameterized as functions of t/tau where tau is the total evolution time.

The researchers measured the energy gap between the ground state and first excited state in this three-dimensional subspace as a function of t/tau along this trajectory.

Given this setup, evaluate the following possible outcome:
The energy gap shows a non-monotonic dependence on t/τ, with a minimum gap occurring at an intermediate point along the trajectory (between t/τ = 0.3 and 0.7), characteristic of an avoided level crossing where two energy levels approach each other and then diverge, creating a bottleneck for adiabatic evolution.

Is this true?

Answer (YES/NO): NO